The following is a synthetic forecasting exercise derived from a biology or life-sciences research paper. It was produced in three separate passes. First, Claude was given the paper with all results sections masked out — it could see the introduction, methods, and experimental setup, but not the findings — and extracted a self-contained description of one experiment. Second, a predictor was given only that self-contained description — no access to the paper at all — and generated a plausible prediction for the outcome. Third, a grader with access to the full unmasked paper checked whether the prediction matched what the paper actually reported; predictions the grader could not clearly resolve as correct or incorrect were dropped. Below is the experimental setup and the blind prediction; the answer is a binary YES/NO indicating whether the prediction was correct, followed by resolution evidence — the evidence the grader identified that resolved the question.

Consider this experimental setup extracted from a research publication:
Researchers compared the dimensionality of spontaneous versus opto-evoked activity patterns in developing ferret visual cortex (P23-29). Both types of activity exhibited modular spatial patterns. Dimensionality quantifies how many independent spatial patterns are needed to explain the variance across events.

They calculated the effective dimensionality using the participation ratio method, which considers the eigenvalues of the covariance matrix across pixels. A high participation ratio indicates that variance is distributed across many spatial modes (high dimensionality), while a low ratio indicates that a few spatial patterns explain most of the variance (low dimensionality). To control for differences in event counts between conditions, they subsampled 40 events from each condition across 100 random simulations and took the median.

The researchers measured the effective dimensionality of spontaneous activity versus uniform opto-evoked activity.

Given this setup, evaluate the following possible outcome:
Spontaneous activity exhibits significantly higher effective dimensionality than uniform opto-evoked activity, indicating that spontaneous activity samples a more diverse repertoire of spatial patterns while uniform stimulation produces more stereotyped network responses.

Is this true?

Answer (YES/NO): NO